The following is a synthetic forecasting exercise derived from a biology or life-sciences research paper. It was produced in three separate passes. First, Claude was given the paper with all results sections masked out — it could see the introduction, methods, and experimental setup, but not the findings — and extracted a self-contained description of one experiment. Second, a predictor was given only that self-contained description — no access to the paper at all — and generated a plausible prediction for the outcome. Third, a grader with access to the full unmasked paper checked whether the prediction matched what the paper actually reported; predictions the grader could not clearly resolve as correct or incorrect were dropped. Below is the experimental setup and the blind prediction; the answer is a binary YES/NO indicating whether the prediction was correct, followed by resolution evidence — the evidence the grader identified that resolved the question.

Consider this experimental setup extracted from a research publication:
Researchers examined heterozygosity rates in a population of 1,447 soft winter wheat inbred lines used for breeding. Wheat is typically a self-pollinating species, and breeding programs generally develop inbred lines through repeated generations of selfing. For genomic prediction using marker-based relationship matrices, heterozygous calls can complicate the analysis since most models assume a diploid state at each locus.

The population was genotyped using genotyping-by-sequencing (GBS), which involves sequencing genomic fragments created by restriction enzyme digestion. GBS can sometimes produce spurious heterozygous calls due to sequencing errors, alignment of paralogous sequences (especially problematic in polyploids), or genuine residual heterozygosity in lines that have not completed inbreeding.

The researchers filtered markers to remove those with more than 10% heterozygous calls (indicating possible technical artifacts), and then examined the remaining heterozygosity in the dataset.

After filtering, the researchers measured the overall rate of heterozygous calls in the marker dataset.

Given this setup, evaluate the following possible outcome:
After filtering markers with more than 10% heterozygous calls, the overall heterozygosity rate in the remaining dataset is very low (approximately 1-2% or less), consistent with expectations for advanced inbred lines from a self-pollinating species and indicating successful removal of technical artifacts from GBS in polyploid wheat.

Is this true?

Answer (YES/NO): YES